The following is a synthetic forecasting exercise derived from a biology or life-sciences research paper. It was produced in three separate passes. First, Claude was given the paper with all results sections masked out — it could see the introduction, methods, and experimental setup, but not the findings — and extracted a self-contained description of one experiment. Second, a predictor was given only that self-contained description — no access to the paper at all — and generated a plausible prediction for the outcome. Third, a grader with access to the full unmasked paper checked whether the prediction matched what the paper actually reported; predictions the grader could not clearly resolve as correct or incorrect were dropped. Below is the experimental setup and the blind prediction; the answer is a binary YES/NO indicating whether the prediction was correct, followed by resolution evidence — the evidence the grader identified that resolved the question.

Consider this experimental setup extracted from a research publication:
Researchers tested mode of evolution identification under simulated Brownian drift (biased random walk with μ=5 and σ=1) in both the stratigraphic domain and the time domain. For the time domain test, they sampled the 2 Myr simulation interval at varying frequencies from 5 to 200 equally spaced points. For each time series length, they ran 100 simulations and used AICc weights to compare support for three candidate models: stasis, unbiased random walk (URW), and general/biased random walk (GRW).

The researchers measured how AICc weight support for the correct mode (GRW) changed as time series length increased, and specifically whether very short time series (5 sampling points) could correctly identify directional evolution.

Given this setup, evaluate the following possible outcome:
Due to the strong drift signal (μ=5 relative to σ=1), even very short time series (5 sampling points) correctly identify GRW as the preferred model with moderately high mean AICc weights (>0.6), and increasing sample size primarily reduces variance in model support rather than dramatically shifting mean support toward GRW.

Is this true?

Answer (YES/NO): NO